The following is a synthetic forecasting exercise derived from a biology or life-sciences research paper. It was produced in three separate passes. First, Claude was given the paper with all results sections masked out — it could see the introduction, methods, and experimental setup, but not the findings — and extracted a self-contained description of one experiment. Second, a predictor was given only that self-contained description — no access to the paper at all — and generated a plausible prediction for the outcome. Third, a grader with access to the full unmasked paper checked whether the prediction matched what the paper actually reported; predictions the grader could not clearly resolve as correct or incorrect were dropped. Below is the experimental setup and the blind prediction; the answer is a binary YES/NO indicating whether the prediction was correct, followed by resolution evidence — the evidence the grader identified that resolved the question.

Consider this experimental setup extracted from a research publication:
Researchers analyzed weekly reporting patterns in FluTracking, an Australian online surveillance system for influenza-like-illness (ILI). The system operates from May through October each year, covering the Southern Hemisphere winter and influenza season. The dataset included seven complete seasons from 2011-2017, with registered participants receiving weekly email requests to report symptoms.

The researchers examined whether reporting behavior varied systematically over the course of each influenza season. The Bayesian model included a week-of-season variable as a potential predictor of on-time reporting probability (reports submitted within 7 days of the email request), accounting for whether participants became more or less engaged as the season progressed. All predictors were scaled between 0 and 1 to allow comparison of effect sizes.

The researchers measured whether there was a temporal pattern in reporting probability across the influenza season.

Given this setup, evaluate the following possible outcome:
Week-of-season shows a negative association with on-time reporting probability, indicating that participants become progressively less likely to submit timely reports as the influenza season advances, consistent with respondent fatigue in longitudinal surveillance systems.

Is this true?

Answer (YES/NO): YES